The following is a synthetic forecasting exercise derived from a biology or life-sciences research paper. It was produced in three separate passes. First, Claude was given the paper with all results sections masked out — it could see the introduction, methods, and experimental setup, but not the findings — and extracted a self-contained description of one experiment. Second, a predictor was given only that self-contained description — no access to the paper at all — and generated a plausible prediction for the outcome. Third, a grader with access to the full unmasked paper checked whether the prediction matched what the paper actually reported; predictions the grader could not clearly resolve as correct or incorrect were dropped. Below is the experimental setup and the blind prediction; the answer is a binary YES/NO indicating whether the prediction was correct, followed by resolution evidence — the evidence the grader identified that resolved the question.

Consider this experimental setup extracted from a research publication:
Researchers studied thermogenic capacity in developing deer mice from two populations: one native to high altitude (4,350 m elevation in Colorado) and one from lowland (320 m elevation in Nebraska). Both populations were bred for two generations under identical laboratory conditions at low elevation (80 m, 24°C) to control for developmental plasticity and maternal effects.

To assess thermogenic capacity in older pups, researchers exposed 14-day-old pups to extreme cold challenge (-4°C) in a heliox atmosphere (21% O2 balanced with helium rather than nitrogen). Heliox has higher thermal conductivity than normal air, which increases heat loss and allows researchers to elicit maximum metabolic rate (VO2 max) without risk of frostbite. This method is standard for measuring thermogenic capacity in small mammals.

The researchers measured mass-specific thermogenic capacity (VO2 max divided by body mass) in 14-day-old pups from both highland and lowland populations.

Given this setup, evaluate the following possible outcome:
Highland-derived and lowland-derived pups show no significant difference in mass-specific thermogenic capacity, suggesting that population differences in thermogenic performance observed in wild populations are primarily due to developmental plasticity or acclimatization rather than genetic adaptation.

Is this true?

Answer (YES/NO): NO